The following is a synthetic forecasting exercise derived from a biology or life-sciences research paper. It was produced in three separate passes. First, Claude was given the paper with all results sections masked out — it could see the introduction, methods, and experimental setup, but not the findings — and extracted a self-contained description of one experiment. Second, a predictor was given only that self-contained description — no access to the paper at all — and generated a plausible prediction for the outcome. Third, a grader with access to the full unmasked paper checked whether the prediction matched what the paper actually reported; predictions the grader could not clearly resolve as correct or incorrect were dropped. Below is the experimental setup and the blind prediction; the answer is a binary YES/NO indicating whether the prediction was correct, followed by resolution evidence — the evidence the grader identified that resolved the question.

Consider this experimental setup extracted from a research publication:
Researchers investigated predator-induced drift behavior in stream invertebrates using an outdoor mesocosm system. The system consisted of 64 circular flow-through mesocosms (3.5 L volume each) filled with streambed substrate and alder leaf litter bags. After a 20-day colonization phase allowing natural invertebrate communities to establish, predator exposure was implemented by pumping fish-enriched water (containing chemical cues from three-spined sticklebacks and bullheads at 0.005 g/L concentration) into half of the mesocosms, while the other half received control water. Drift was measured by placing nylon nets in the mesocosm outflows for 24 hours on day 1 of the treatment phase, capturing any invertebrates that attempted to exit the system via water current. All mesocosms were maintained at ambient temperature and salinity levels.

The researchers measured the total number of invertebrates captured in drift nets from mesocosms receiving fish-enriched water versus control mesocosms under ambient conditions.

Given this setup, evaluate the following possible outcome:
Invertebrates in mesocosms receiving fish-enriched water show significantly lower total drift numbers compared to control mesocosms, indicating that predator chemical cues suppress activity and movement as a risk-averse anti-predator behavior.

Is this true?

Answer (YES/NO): NO